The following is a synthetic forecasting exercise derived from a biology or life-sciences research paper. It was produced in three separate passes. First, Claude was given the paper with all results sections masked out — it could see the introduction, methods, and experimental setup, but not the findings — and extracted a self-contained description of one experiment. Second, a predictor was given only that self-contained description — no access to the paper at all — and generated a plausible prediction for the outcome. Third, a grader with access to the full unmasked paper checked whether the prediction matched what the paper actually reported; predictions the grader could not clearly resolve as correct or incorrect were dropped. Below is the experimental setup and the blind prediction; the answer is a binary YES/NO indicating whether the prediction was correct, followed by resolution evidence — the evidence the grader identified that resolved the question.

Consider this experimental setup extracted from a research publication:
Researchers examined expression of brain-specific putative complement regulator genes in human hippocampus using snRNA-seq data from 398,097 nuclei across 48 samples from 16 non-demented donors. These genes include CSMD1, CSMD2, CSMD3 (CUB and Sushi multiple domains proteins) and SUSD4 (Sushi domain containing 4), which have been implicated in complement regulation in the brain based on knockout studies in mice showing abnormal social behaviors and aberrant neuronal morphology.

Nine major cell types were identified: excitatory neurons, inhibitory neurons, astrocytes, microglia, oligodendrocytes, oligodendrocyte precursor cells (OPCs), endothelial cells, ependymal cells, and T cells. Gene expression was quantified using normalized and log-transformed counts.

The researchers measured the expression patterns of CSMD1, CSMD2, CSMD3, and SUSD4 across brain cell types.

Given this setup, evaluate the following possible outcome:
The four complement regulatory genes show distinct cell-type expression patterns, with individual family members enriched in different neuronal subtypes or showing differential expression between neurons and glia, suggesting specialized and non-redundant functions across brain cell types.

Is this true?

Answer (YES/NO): NO